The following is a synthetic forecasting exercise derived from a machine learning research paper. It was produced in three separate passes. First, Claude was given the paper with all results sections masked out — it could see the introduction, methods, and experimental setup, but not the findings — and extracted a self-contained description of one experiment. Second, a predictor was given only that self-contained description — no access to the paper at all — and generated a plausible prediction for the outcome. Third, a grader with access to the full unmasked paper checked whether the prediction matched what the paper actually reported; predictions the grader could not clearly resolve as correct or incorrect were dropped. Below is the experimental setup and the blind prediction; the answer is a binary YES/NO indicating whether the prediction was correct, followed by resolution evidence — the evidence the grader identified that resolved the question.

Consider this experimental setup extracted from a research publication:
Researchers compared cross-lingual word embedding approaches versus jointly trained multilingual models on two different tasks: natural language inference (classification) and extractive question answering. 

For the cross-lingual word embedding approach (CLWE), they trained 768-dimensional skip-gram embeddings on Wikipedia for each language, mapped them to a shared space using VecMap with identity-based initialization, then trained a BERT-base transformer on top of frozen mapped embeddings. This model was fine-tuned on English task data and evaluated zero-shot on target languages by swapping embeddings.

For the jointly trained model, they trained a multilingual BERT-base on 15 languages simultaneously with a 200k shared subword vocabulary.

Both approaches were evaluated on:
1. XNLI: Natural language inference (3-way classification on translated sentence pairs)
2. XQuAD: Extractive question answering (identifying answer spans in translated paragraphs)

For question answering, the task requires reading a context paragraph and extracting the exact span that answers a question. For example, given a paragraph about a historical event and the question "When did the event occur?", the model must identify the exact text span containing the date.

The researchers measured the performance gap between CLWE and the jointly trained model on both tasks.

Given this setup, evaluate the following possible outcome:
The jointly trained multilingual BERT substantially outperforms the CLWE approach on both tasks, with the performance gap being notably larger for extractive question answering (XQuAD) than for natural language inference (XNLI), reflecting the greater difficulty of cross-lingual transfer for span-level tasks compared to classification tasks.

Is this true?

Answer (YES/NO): YES